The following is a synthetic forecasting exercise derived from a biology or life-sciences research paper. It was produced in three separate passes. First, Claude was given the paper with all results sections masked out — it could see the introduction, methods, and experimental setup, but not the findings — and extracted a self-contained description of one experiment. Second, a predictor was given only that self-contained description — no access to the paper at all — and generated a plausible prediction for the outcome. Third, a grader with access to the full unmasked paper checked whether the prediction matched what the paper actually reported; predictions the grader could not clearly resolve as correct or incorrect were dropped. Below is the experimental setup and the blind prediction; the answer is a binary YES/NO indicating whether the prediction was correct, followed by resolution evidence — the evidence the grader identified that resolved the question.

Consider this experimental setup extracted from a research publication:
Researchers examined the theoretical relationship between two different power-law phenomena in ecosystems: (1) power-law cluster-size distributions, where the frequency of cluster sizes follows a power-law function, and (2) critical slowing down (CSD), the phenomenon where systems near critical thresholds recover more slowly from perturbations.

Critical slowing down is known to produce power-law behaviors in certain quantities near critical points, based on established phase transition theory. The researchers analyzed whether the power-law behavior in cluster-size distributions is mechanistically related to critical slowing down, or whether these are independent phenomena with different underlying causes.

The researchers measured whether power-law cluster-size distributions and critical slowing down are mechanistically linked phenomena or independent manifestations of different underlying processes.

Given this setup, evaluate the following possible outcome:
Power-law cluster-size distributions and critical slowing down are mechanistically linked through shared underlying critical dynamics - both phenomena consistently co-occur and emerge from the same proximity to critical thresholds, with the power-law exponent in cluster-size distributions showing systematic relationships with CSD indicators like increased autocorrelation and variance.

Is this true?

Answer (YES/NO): NO